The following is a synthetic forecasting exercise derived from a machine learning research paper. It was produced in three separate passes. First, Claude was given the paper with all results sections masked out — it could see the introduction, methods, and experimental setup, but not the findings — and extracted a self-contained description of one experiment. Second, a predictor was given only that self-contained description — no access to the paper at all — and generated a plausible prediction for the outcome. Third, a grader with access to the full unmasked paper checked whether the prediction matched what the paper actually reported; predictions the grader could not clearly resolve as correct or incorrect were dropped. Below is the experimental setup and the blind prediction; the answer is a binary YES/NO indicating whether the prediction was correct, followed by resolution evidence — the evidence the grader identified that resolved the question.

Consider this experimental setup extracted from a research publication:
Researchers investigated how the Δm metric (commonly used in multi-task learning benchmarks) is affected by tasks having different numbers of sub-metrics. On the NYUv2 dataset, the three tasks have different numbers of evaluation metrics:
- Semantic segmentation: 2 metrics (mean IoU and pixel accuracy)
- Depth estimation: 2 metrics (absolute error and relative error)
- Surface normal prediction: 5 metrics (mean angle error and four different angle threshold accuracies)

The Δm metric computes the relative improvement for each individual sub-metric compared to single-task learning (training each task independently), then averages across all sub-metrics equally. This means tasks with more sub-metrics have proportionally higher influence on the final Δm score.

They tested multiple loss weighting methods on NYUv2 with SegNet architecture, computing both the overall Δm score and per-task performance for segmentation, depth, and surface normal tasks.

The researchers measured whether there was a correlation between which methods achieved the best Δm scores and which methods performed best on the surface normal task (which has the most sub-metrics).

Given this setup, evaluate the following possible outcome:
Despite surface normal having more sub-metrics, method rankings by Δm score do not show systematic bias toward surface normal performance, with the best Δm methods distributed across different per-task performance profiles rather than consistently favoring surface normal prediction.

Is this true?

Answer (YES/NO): NO